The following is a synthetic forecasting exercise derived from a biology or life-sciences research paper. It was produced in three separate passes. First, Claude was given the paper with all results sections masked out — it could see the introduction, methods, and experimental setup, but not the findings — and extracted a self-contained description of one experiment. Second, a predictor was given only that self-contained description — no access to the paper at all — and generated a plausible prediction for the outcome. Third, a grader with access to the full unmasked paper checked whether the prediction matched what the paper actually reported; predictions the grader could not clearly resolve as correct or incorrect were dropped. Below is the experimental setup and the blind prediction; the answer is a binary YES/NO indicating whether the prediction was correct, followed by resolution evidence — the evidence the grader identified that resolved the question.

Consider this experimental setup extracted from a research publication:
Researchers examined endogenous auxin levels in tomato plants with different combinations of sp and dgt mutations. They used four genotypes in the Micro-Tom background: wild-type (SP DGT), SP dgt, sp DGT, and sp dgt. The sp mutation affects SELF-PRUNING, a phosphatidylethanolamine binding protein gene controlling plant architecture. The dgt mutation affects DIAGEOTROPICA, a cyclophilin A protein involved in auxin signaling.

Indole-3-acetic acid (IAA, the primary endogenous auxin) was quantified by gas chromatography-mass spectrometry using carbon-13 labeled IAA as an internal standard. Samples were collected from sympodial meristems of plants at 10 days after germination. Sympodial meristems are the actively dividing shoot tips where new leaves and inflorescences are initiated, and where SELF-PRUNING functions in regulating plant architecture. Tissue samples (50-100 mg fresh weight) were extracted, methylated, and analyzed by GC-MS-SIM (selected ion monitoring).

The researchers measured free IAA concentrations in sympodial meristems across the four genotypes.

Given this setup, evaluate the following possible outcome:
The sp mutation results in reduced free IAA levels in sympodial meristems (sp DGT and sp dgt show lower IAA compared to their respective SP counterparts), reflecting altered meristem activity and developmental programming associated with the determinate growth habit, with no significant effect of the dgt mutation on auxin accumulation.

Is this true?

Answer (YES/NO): NO